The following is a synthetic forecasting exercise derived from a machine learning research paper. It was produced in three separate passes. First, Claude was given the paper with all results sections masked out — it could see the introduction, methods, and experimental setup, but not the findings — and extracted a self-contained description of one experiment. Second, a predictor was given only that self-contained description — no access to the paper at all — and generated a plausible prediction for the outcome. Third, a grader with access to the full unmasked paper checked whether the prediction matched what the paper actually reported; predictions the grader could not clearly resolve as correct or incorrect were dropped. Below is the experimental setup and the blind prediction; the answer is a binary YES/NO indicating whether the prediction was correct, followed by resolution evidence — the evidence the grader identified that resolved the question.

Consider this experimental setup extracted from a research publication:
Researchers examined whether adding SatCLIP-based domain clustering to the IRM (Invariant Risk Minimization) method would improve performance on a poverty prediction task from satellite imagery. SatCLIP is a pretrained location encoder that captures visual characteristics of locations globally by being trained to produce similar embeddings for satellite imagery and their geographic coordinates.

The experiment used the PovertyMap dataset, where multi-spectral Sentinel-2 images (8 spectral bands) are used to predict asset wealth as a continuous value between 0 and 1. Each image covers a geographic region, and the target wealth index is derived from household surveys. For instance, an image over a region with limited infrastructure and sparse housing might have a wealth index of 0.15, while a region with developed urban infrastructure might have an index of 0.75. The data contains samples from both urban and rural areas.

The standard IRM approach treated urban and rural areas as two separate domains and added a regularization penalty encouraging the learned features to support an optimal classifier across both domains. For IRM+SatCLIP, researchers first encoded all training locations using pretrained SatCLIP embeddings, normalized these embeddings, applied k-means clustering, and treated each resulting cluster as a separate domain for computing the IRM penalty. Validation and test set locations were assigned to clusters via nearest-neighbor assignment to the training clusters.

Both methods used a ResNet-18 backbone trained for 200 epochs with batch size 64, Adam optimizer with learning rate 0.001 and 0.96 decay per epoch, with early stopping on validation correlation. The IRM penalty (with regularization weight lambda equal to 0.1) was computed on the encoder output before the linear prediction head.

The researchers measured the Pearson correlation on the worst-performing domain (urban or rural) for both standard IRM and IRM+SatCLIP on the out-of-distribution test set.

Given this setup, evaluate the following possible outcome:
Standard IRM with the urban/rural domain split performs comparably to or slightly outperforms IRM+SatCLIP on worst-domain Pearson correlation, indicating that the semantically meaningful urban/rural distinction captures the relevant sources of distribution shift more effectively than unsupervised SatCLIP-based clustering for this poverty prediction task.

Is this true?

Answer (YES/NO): NO